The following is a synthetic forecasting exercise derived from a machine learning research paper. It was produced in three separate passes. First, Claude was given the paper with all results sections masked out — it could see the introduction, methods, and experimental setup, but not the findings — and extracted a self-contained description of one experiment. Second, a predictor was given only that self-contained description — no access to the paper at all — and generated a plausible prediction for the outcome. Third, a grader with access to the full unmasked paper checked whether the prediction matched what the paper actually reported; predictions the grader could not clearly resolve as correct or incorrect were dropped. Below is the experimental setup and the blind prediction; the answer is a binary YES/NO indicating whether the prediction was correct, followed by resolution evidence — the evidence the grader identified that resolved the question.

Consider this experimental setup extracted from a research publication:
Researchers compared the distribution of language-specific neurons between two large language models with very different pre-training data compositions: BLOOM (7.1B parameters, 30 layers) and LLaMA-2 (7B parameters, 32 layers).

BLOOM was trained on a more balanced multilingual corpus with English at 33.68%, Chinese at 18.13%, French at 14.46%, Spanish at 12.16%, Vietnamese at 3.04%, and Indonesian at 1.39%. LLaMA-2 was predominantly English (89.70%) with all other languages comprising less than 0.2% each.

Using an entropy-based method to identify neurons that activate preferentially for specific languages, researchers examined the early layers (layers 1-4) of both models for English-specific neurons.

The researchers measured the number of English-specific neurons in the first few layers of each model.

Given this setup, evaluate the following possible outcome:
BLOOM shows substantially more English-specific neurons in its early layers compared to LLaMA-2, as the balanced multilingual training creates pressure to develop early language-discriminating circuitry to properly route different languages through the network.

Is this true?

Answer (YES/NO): NO